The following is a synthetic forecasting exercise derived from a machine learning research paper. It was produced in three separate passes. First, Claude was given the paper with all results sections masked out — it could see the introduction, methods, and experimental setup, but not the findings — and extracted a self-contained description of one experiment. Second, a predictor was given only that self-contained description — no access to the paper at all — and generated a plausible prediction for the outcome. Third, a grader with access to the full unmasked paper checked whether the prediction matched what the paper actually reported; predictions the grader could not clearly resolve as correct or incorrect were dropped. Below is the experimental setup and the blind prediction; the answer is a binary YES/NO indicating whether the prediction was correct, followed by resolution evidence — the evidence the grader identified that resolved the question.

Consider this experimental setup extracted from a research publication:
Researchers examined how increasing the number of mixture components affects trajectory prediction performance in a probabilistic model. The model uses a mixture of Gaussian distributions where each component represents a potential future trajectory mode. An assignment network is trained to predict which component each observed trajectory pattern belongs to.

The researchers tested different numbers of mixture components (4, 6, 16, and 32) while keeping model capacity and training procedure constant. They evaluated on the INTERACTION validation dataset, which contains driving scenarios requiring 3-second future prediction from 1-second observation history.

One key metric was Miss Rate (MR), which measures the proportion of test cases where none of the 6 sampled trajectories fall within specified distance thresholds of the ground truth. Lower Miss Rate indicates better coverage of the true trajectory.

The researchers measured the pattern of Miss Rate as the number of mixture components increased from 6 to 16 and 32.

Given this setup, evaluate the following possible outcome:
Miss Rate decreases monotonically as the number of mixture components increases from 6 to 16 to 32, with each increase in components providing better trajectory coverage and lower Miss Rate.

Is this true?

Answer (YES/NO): NO